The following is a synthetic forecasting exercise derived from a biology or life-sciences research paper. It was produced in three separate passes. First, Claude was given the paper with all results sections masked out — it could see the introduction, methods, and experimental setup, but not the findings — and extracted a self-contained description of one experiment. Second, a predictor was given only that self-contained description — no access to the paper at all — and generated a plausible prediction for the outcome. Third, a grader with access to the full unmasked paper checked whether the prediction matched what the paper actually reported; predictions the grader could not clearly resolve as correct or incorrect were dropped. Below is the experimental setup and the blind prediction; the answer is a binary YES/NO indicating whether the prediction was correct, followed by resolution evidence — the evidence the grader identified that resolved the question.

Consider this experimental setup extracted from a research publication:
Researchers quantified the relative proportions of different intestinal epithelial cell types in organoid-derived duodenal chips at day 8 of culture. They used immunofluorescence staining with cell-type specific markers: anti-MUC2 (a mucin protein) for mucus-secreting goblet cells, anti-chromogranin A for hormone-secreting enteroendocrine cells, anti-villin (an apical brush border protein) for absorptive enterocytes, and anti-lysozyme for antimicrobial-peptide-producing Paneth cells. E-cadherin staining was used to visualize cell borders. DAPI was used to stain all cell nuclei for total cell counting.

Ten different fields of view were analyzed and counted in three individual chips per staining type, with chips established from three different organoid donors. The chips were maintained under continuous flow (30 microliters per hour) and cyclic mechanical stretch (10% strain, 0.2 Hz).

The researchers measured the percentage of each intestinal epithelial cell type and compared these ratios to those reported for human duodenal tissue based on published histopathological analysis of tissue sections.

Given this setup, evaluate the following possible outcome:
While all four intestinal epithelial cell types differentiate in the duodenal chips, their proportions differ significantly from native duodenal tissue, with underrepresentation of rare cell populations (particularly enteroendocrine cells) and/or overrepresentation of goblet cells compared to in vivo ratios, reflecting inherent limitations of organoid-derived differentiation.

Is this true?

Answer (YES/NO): NO